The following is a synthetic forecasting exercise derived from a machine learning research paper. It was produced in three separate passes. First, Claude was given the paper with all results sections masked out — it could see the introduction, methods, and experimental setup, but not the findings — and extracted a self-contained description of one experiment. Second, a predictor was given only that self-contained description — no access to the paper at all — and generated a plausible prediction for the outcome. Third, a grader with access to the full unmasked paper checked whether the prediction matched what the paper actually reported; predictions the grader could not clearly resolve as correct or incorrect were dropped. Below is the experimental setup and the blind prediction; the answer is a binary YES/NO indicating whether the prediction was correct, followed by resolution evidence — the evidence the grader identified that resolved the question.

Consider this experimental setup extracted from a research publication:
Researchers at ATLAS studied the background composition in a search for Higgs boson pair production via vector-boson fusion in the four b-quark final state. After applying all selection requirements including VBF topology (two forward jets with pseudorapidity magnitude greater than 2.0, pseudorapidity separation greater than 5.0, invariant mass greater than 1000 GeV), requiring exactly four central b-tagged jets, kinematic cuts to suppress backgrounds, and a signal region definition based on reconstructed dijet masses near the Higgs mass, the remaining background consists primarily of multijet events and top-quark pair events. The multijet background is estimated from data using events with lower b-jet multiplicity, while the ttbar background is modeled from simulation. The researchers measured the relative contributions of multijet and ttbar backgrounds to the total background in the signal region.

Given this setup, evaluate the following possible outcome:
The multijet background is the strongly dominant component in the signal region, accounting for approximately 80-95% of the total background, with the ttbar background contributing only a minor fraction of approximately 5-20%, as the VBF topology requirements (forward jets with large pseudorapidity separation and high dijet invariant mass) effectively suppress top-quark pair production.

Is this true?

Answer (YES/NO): YES